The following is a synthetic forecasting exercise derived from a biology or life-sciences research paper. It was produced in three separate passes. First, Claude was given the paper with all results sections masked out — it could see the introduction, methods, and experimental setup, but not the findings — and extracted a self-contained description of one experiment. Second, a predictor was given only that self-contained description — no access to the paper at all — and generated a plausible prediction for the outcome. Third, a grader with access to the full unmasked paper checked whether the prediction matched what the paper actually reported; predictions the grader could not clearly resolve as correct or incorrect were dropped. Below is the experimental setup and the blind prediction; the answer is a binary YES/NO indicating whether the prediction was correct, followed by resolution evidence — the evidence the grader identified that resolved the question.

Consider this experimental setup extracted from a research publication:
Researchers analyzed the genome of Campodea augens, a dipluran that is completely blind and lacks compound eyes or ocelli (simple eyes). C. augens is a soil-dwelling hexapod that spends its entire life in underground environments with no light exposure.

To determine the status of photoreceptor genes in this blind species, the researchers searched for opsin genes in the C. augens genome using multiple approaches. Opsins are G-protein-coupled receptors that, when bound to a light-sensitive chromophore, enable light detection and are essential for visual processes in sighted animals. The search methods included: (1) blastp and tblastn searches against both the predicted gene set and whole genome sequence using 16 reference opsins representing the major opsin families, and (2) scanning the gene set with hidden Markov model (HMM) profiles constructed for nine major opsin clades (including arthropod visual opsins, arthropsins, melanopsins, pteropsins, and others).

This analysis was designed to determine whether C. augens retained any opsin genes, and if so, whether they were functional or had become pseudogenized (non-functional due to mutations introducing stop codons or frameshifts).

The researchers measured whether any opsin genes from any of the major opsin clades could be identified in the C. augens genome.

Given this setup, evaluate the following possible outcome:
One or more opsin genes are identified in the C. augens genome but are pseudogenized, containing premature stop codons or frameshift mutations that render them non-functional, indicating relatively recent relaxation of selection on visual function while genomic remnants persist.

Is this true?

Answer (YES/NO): NO